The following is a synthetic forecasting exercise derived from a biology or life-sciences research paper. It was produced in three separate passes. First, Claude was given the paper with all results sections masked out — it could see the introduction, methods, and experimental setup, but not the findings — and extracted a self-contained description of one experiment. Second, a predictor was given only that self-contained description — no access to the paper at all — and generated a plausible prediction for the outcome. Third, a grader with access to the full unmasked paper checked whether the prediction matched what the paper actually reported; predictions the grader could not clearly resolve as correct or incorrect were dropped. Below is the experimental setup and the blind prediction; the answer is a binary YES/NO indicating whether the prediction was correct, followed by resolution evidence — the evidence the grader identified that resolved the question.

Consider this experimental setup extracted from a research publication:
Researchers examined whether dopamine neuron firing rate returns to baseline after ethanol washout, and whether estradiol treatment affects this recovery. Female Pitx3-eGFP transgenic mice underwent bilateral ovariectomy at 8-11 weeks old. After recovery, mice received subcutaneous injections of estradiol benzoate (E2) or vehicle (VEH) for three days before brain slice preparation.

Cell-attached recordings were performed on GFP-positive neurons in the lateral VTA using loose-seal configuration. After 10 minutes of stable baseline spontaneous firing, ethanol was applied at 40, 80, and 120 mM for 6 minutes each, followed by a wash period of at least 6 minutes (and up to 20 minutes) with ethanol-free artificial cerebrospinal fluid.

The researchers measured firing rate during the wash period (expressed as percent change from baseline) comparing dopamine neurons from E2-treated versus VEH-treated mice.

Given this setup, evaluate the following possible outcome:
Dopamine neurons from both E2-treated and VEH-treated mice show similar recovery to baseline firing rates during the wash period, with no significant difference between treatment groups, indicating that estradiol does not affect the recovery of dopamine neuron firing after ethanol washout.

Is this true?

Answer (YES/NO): NO